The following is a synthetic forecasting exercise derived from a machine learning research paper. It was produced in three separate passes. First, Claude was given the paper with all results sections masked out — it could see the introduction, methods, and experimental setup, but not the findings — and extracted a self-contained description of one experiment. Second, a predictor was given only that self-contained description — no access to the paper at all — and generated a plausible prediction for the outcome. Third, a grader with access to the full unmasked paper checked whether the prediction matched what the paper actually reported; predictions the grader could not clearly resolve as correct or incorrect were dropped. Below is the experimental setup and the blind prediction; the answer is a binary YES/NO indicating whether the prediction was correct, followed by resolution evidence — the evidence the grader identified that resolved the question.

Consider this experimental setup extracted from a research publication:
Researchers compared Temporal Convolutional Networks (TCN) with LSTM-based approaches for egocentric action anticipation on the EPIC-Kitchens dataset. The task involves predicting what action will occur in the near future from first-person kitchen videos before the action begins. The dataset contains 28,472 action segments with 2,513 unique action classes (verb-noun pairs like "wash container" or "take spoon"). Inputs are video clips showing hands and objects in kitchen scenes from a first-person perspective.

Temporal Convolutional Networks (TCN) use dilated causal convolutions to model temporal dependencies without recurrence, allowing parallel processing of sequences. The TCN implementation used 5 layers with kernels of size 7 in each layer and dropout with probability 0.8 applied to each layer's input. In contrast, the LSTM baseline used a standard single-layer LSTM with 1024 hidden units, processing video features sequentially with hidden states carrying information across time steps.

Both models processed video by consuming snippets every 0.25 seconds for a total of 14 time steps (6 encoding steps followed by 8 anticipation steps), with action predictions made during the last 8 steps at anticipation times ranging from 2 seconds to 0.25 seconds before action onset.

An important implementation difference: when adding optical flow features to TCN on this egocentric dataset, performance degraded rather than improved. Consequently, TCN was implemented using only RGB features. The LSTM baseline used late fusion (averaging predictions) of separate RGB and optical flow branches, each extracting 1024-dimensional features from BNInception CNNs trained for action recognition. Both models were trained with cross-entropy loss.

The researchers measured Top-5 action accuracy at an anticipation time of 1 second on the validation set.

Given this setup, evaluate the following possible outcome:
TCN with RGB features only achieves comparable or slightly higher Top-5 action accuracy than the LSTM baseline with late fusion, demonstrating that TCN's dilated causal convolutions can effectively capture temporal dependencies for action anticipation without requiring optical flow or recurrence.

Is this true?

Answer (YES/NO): NO